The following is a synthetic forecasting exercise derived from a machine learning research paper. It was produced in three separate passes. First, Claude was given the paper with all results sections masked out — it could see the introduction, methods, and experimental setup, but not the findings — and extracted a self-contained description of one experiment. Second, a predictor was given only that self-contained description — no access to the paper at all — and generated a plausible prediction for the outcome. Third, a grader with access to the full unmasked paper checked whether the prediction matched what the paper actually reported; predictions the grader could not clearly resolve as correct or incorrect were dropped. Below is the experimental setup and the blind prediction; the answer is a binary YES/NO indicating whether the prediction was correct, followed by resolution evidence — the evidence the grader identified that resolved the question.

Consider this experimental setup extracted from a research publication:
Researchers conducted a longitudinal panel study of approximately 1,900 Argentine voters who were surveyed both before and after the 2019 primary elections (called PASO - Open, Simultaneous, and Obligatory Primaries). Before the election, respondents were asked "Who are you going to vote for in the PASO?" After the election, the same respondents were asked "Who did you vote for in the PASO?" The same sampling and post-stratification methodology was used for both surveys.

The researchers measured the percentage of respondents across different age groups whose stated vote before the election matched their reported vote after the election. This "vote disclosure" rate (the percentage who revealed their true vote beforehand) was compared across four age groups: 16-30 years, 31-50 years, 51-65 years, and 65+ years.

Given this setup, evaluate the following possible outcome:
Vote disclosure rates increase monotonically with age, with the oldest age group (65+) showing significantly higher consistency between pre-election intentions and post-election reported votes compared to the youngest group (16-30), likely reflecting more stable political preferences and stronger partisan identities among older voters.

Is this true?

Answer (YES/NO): NO